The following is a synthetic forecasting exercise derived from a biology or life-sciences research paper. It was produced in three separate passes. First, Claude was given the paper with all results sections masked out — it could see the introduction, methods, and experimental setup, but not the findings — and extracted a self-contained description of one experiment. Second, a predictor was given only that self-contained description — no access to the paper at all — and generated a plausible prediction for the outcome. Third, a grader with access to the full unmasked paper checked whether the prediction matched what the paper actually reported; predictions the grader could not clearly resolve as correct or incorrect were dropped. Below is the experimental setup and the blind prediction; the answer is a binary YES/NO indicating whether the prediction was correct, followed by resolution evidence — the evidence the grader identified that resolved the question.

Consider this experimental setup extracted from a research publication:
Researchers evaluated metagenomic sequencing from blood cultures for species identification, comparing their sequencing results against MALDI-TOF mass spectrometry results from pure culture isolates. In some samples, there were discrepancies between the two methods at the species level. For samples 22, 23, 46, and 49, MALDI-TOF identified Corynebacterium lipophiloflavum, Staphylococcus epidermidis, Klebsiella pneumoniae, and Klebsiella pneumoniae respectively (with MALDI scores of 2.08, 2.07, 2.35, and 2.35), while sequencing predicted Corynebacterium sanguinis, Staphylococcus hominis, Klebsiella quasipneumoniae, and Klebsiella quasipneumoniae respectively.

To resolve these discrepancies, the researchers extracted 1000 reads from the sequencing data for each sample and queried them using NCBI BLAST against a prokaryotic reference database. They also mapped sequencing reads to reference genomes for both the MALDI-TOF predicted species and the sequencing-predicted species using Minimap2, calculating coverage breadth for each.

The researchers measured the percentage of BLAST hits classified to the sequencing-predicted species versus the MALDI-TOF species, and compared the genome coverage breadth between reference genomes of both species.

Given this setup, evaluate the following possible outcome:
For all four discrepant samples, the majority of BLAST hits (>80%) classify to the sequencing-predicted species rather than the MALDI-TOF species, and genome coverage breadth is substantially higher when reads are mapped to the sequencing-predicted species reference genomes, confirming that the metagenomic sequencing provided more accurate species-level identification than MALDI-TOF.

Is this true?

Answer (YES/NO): NO